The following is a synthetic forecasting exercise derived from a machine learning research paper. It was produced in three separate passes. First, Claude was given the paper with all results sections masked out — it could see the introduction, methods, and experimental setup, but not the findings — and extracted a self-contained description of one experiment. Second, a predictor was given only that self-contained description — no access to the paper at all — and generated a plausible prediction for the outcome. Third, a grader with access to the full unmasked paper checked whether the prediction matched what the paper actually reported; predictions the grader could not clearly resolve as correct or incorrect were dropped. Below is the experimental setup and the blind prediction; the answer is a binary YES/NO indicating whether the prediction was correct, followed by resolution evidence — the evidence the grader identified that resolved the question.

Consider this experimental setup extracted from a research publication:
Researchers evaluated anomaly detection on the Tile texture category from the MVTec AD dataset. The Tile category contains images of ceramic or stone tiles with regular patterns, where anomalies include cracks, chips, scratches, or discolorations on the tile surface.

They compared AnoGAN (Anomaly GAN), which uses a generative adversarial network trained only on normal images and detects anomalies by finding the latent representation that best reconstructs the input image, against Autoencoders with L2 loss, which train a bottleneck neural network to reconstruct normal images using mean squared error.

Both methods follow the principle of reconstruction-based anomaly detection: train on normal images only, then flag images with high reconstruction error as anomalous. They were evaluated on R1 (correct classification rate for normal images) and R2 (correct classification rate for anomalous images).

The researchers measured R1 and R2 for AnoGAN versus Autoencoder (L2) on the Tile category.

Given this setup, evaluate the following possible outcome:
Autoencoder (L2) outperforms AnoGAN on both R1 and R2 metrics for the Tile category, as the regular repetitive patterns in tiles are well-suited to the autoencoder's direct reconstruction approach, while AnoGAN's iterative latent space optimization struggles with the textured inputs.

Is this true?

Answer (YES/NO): YES